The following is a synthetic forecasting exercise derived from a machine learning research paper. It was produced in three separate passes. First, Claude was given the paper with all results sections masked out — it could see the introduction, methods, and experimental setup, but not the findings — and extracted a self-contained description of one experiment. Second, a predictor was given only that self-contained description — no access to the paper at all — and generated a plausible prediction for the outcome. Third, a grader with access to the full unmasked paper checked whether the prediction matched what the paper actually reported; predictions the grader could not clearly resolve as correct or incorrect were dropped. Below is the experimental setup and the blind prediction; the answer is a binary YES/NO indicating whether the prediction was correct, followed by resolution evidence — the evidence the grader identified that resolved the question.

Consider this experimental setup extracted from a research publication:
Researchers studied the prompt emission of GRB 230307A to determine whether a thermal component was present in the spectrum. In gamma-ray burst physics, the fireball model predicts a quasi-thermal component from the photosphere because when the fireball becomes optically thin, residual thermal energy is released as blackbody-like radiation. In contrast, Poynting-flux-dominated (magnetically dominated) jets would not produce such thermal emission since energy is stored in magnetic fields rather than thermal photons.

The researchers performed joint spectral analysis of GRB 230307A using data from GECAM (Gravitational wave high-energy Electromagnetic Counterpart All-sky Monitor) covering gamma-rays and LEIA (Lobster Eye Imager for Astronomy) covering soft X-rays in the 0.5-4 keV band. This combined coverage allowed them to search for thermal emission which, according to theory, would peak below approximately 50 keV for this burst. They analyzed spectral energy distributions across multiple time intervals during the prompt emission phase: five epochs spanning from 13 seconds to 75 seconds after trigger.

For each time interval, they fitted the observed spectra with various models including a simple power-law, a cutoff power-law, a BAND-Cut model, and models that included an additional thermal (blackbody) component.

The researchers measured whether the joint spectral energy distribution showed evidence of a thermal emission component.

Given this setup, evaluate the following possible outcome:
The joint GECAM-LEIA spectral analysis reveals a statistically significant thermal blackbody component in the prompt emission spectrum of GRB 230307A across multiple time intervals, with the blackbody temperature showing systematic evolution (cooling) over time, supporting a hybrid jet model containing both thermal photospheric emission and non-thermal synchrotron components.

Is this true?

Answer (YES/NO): NO